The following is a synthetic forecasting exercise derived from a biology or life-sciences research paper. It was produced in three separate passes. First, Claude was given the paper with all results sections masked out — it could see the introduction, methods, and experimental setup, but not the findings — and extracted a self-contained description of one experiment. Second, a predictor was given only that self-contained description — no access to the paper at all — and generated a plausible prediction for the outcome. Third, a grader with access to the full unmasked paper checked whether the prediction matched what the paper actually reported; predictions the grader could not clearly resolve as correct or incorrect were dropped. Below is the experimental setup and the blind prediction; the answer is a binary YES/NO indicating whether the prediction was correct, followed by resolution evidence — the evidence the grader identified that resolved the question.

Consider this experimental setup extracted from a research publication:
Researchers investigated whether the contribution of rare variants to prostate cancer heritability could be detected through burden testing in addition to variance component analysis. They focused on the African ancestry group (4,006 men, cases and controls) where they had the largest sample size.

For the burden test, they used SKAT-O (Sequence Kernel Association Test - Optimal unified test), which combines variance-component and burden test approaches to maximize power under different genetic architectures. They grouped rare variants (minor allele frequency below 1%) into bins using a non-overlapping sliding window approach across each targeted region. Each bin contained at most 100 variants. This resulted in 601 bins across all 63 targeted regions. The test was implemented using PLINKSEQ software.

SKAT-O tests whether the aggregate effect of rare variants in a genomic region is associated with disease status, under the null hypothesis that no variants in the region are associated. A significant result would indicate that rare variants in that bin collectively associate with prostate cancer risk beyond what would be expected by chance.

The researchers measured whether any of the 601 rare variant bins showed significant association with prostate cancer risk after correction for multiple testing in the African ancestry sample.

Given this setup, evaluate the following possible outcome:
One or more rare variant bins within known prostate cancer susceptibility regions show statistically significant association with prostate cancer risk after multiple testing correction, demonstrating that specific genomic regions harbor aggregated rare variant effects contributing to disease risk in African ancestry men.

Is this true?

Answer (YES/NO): NO